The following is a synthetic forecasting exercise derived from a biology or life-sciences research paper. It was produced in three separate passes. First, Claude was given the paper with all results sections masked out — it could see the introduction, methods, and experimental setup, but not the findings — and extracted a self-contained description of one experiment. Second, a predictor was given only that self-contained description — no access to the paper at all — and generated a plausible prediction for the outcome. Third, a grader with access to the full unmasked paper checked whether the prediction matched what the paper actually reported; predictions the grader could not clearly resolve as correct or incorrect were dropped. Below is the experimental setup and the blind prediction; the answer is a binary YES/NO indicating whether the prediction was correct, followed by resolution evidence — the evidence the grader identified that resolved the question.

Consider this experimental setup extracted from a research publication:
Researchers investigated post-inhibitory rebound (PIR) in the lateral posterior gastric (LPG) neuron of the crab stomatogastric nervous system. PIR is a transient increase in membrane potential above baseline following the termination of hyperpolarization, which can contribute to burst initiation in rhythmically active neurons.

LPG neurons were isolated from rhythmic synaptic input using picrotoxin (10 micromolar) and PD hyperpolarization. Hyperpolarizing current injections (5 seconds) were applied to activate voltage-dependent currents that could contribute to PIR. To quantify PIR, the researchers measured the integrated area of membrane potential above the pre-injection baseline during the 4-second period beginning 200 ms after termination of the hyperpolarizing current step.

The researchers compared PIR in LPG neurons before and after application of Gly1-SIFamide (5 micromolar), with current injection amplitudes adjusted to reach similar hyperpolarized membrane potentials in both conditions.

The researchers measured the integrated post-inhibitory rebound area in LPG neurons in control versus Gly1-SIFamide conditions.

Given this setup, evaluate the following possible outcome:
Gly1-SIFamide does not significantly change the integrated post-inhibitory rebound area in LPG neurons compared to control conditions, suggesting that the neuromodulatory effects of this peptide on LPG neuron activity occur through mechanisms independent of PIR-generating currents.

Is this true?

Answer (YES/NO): NO